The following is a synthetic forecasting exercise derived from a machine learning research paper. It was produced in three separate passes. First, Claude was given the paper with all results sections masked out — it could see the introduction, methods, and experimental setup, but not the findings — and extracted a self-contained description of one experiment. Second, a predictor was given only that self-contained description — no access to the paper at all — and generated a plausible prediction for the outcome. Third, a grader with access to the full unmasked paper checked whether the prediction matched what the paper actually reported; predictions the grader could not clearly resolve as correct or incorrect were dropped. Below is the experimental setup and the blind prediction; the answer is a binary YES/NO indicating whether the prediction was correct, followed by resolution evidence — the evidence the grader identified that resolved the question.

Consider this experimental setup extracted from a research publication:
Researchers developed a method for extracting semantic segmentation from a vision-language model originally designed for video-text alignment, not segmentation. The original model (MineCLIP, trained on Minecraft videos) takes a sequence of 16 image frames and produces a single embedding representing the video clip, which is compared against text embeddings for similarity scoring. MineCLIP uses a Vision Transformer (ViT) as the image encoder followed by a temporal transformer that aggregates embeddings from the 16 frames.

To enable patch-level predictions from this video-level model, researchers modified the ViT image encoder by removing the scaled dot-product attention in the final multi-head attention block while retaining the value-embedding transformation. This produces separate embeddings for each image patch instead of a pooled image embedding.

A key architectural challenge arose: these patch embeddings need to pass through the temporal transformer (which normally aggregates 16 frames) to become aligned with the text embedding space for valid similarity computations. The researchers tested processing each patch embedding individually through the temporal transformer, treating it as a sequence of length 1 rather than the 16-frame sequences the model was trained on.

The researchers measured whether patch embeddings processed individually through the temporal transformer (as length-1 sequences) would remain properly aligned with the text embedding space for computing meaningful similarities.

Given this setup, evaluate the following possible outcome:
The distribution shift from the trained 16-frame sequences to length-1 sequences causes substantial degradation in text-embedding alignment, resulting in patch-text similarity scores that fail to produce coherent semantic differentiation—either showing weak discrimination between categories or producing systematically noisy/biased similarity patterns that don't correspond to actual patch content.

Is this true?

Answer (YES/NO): NO